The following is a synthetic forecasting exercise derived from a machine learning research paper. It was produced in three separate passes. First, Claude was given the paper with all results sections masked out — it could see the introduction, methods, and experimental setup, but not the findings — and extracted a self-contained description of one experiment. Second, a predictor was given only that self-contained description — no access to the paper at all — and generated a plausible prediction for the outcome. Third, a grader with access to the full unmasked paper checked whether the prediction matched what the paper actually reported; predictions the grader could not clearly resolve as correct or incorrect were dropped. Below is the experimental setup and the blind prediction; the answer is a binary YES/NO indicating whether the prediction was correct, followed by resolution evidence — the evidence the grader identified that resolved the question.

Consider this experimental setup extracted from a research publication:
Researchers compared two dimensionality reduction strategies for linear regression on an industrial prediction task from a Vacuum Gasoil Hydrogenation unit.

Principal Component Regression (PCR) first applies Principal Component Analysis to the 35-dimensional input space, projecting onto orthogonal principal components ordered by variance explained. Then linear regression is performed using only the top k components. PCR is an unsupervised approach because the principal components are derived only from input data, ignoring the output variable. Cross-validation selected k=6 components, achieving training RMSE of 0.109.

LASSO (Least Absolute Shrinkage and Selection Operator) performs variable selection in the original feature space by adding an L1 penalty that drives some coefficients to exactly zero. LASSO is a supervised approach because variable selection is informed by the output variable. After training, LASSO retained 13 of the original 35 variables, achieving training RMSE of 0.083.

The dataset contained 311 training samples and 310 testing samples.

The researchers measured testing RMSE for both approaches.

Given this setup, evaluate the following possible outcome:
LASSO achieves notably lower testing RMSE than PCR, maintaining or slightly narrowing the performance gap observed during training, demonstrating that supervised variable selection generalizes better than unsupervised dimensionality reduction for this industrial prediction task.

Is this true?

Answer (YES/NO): NO